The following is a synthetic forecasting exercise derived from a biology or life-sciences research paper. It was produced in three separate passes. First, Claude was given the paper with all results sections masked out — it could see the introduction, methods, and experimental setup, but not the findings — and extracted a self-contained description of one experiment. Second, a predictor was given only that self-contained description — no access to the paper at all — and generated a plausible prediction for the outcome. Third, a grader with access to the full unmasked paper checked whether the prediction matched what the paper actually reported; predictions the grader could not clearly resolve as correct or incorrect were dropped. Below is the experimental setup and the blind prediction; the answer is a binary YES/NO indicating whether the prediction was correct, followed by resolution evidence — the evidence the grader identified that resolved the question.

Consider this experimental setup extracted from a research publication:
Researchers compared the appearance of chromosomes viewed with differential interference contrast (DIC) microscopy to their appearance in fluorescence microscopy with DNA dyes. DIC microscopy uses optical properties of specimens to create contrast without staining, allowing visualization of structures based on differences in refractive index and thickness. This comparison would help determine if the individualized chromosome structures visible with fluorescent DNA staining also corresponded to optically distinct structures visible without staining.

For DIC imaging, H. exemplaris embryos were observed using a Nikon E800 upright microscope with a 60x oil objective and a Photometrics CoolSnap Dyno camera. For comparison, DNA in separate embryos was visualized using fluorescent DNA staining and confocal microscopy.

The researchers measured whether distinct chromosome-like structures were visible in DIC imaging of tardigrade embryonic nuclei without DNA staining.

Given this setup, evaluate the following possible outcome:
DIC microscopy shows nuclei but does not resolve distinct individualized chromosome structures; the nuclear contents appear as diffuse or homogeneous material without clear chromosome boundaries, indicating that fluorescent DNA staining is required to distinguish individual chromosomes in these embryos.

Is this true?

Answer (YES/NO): NO